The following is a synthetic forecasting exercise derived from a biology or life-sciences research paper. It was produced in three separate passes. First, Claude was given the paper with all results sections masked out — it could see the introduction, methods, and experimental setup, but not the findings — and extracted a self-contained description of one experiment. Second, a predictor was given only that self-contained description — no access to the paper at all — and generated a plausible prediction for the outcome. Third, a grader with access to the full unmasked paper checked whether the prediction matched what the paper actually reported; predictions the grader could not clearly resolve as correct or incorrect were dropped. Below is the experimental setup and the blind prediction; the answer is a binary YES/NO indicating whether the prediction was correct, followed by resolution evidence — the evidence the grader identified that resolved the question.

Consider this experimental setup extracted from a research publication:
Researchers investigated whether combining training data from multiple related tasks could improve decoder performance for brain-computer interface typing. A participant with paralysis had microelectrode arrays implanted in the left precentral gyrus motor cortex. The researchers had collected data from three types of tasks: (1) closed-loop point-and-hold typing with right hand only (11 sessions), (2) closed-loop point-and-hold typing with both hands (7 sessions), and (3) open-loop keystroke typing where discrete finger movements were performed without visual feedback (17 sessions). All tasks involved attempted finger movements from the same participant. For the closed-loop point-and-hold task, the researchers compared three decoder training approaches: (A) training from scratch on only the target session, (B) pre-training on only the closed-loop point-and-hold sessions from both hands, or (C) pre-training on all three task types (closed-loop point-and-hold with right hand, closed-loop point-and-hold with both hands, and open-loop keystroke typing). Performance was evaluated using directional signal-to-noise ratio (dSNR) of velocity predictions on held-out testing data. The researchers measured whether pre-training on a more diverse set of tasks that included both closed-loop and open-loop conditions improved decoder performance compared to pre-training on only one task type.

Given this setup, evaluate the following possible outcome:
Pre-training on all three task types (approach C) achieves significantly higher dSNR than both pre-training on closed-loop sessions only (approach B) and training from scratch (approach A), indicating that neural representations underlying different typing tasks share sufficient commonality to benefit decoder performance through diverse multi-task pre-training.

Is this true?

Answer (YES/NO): YES